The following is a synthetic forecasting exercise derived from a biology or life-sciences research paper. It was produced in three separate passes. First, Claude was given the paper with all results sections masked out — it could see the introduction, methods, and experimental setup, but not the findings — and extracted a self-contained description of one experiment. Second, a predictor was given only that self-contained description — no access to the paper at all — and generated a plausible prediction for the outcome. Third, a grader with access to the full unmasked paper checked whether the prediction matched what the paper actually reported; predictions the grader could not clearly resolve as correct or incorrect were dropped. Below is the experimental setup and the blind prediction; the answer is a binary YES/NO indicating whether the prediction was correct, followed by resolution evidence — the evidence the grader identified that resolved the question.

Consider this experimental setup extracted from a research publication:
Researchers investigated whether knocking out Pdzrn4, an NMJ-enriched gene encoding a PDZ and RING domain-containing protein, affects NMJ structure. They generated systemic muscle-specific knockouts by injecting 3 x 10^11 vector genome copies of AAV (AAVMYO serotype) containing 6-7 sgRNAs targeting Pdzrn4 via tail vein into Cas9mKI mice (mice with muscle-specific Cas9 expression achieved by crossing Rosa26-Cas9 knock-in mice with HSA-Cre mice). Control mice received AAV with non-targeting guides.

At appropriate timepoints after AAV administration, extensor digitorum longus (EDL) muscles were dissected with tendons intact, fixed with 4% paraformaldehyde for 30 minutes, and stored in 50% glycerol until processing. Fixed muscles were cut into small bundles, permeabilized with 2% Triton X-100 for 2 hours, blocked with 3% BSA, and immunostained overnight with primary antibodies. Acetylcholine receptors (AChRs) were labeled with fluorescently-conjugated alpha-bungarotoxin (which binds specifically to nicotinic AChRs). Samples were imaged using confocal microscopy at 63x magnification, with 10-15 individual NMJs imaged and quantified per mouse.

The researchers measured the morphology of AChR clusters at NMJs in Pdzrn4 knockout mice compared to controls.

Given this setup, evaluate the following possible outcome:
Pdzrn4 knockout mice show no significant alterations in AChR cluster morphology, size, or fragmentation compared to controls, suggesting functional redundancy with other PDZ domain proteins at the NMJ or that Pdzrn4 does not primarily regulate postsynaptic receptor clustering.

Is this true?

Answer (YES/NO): NO